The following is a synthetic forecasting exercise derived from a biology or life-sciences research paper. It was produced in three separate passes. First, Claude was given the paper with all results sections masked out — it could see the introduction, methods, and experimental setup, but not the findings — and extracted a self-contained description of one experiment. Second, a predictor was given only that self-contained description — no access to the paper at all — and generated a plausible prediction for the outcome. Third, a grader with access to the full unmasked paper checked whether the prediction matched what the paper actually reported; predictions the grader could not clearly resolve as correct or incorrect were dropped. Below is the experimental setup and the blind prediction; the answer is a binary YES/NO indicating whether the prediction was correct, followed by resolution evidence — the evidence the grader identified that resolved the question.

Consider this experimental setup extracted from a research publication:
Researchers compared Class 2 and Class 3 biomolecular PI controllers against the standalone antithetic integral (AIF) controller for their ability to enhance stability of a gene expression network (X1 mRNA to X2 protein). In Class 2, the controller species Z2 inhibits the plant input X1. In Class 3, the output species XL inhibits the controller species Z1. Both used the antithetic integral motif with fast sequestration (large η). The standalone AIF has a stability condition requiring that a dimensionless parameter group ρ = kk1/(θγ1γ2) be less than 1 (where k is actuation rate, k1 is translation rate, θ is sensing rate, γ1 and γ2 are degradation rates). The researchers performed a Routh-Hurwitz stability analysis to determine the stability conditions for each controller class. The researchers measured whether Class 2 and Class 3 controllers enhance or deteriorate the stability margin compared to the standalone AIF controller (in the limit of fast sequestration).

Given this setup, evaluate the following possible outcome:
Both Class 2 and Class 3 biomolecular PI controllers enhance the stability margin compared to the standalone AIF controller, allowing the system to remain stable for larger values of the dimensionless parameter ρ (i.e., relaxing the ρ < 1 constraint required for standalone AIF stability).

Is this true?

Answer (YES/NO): NO